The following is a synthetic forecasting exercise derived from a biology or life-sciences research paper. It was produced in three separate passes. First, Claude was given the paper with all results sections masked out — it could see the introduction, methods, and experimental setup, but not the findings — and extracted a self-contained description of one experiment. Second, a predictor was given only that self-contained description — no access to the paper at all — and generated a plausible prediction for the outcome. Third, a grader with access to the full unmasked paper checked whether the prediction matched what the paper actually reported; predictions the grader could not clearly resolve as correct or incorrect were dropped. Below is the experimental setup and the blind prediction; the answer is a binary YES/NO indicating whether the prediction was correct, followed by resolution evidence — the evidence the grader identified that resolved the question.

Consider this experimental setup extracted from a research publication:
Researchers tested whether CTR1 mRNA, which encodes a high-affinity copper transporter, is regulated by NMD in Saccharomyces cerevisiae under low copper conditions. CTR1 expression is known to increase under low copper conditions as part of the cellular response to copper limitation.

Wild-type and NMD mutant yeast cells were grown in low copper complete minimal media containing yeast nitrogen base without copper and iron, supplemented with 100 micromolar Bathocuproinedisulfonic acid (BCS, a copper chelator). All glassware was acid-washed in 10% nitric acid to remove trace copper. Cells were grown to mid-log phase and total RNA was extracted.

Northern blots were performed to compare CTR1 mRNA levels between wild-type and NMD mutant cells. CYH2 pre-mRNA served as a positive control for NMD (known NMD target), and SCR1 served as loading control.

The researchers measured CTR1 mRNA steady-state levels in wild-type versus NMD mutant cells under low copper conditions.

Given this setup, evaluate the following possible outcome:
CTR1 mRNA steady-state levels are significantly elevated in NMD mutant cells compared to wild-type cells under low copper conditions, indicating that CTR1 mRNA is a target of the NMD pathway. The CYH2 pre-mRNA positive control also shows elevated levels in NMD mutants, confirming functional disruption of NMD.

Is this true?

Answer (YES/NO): NO